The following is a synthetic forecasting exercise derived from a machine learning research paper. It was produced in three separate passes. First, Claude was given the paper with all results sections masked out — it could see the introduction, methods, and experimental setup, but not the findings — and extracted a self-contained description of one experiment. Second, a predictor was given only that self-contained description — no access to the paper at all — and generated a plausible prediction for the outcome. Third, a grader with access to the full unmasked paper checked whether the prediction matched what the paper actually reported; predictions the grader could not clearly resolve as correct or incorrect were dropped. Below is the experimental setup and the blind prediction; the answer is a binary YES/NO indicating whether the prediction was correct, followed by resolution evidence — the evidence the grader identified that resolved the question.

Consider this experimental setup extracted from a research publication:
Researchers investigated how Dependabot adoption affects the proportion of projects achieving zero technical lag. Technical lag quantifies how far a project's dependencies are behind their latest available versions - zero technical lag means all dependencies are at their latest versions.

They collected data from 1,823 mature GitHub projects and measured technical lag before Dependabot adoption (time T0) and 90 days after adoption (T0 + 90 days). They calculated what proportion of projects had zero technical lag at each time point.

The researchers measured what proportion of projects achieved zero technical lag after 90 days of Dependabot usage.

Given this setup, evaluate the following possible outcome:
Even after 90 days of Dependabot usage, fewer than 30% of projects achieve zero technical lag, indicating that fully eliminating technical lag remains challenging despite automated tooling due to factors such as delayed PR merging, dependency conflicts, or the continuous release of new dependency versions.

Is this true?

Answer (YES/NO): NO